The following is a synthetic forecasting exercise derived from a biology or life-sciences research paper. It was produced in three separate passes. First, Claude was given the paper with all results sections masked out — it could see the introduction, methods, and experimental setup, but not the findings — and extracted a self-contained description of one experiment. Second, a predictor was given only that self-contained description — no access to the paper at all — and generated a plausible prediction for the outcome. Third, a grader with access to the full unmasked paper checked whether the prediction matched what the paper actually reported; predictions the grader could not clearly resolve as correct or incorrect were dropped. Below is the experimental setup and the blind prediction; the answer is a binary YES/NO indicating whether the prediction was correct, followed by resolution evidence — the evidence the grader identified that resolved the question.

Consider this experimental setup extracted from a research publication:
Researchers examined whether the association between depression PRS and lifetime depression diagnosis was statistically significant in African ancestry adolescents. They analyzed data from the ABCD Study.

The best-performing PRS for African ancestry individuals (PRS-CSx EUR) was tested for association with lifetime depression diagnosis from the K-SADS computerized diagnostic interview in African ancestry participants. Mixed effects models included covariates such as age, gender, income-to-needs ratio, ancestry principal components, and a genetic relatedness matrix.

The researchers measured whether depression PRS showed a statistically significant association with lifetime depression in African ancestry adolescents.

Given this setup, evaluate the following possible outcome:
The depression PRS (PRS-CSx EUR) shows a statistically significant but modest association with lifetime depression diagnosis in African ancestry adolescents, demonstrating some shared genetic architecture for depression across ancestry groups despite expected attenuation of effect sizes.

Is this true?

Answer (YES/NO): NO